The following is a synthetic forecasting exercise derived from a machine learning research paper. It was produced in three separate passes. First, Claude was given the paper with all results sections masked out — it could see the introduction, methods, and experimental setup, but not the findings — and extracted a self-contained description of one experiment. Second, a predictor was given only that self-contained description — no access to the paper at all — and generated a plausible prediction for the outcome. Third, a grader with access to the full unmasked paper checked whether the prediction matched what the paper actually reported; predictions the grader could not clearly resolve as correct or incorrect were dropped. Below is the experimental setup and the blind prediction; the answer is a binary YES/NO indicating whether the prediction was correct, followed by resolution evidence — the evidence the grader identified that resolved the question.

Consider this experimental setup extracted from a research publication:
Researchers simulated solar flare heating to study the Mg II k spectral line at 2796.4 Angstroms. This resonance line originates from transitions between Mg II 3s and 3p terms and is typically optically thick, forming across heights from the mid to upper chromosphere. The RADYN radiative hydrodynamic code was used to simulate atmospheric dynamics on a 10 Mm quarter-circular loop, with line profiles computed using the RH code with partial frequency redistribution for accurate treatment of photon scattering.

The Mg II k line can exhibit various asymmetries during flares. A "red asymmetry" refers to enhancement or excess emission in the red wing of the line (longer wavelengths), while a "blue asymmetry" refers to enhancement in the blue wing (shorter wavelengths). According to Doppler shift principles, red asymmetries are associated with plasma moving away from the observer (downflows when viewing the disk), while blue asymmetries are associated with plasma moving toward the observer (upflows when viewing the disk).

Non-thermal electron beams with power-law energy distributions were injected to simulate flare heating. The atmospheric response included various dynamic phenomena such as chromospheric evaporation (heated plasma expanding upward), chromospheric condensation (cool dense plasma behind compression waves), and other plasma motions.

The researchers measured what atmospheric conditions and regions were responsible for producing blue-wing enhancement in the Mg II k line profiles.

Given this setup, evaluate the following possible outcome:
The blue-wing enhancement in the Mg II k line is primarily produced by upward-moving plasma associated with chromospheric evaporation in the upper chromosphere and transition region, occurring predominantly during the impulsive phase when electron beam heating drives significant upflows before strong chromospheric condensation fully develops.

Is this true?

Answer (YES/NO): NO